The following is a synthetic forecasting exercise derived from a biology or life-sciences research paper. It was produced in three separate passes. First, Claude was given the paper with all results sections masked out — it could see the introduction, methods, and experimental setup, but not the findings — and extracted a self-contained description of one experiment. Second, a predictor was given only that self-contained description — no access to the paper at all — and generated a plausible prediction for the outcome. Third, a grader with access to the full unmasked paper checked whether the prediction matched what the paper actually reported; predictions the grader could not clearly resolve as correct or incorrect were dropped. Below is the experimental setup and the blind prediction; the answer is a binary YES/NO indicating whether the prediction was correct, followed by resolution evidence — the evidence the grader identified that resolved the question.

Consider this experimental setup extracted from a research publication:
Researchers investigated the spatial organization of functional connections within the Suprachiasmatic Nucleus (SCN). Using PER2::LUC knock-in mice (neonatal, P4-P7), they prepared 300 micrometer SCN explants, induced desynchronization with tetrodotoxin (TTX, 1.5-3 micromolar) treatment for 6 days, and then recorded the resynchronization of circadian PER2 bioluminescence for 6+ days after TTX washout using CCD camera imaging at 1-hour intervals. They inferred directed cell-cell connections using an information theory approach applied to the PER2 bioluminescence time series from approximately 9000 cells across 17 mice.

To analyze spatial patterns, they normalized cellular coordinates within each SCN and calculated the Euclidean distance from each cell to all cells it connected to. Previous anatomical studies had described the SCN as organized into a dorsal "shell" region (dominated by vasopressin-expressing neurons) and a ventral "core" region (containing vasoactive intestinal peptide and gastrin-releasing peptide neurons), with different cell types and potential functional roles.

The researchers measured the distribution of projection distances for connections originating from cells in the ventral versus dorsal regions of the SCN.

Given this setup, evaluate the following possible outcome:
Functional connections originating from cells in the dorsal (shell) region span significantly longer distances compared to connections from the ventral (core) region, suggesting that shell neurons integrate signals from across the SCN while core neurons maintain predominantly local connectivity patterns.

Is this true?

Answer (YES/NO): NO